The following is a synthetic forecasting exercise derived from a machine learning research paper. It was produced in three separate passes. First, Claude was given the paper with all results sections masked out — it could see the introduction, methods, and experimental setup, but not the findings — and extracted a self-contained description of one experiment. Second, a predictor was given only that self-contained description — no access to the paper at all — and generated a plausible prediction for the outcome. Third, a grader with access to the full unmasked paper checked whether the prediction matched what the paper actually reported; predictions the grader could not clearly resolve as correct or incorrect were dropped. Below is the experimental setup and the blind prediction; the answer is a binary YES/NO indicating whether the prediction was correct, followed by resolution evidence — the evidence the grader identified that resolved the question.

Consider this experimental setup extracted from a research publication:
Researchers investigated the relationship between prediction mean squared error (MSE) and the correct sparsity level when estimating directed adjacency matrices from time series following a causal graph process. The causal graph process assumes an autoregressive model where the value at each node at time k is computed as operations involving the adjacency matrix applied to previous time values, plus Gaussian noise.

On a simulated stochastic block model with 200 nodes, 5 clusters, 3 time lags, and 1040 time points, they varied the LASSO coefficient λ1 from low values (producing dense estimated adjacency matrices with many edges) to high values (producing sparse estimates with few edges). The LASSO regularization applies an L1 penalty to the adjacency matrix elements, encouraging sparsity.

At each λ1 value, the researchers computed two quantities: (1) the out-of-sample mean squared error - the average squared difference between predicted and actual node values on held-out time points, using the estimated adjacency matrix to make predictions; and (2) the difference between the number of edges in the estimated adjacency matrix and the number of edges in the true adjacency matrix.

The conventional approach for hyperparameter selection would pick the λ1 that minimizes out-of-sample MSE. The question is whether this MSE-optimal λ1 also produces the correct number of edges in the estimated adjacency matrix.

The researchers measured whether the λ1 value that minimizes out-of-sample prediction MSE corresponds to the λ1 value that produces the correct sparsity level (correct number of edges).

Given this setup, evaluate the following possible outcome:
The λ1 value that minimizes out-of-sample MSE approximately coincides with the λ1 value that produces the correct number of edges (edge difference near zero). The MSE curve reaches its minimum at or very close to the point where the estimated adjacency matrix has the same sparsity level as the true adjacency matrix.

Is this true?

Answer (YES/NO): NO